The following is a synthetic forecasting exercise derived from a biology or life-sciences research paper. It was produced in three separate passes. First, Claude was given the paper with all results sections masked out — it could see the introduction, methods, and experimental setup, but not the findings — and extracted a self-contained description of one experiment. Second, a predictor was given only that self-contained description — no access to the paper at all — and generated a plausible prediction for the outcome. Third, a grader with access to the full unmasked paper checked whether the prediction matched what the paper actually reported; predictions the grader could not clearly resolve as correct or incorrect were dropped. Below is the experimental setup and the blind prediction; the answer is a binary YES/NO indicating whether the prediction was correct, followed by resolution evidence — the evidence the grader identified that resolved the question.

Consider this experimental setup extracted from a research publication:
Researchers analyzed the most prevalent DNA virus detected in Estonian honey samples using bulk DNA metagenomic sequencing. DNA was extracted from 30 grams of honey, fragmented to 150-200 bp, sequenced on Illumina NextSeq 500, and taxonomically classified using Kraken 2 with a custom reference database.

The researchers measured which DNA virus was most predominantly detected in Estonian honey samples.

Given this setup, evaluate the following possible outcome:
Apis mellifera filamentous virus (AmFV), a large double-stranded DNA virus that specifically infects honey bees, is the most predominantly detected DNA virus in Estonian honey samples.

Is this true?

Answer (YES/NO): YES